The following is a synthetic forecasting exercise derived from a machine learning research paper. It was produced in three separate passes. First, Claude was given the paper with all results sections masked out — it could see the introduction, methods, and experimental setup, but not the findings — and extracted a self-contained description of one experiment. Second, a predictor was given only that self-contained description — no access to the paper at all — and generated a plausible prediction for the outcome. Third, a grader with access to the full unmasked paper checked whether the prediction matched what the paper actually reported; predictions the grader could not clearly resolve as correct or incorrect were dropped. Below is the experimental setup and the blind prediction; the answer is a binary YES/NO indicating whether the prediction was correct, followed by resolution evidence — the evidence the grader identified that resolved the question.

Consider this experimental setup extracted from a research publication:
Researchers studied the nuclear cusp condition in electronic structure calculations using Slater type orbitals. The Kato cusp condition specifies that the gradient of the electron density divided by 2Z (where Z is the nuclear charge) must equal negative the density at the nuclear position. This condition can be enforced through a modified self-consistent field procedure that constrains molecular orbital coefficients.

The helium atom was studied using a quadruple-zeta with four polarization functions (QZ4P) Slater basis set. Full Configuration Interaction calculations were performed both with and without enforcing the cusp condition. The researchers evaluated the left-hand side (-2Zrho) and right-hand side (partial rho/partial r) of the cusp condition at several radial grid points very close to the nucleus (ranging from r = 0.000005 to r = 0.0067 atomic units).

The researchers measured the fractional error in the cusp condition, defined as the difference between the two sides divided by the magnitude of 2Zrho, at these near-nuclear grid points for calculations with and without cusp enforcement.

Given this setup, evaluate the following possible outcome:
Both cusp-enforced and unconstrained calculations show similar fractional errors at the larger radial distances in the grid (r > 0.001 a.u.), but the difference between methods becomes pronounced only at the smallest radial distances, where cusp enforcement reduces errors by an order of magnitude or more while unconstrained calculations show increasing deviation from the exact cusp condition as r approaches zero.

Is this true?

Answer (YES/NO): NO